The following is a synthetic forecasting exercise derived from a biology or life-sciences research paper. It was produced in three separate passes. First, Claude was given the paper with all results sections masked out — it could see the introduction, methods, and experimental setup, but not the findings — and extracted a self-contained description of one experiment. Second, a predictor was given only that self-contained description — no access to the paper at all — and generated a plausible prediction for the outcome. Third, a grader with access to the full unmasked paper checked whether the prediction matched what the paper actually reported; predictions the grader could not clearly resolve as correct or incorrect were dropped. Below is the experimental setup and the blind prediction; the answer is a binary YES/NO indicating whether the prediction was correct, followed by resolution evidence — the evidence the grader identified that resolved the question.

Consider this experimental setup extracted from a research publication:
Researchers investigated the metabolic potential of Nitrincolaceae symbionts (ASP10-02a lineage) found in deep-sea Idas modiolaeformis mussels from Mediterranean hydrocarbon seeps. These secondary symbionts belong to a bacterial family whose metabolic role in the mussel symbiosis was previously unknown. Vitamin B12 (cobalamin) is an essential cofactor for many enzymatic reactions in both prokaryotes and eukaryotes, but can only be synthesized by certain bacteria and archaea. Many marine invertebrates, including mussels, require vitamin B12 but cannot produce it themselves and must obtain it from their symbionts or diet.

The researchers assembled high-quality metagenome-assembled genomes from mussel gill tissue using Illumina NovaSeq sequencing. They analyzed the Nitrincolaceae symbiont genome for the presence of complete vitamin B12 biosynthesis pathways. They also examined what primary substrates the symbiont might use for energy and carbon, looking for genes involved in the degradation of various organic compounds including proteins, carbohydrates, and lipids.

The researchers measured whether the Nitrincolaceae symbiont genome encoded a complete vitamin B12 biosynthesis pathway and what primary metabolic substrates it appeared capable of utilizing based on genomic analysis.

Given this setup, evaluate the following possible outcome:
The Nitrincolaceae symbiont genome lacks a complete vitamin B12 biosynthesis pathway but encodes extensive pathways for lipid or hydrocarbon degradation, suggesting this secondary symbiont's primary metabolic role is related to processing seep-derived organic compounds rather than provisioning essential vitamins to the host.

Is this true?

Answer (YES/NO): NO